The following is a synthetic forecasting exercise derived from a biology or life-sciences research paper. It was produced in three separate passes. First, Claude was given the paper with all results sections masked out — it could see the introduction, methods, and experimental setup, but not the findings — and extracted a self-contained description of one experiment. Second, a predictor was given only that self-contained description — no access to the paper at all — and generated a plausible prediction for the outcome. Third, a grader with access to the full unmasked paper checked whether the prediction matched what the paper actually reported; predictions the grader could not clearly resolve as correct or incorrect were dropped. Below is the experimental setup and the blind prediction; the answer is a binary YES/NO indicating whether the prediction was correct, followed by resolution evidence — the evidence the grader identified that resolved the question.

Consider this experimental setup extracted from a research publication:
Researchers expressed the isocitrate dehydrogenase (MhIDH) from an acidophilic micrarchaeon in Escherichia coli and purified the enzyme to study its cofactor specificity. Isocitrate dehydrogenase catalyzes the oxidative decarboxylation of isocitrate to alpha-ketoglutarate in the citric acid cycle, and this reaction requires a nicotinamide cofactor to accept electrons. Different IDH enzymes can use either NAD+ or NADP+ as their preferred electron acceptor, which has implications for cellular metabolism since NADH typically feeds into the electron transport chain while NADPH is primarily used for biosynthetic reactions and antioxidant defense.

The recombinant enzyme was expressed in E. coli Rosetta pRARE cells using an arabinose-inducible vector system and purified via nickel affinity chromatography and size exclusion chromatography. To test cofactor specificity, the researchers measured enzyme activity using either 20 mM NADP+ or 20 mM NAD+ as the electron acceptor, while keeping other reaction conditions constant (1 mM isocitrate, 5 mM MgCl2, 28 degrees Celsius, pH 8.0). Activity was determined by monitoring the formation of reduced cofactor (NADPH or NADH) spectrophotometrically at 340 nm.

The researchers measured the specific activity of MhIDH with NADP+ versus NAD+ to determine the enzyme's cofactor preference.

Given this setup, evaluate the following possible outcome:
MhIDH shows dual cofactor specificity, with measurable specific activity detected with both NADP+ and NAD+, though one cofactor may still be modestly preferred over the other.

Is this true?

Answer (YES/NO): NO